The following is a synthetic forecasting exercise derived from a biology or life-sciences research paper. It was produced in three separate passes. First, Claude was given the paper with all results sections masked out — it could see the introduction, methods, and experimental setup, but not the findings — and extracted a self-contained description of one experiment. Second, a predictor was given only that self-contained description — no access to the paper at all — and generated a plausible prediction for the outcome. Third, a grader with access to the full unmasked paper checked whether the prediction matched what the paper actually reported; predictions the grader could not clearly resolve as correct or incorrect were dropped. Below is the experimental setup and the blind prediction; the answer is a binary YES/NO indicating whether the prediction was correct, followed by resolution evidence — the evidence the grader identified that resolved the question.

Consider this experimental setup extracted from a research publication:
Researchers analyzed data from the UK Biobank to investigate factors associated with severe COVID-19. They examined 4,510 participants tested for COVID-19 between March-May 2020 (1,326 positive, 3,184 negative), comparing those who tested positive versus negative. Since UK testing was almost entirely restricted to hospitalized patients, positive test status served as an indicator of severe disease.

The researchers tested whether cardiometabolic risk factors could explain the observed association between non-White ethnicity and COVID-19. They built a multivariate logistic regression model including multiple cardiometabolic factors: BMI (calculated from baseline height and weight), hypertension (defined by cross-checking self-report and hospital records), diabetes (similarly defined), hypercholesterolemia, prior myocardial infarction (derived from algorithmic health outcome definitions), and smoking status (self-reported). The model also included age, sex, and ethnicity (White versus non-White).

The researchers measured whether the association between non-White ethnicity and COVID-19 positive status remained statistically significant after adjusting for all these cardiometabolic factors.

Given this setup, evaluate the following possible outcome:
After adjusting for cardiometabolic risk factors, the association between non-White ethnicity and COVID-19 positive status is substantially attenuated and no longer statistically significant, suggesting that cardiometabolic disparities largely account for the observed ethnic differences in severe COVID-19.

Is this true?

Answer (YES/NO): NO